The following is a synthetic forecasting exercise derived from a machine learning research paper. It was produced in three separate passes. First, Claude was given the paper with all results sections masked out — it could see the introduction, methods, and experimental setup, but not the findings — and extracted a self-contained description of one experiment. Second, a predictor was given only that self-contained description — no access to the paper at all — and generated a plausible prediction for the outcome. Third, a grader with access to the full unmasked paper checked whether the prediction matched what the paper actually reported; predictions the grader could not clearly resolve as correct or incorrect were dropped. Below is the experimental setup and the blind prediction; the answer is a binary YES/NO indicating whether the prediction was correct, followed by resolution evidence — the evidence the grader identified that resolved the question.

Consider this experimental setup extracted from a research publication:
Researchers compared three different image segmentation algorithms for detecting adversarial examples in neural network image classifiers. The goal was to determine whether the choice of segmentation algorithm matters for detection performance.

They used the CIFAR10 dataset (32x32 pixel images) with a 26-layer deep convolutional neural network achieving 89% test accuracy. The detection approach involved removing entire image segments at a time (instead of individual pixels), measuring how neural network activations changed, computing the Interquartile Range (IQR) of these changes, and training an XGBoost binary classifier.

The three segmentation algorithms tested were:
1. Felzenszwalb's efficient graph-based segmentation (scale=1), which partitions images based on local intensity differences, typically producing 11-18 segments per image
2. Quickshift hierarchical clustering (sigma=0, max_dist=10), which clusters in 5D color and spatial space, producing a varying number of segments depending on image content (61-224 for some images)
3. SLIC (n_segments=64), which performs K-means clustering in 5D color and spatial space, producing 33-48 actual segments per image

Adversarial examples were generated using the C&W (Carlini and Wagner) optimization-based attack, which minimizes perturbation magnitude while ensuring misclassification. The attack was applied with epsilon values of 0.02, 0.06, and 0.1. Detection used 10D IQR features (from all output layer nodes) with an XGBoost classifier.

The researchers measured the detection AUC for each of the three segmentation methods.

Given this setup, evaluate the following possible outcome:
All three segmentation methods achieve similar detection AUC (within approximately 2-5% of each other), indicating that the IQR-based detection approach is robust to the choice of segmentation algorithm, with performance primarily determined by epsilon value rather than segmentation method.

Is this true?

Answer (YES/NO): YES